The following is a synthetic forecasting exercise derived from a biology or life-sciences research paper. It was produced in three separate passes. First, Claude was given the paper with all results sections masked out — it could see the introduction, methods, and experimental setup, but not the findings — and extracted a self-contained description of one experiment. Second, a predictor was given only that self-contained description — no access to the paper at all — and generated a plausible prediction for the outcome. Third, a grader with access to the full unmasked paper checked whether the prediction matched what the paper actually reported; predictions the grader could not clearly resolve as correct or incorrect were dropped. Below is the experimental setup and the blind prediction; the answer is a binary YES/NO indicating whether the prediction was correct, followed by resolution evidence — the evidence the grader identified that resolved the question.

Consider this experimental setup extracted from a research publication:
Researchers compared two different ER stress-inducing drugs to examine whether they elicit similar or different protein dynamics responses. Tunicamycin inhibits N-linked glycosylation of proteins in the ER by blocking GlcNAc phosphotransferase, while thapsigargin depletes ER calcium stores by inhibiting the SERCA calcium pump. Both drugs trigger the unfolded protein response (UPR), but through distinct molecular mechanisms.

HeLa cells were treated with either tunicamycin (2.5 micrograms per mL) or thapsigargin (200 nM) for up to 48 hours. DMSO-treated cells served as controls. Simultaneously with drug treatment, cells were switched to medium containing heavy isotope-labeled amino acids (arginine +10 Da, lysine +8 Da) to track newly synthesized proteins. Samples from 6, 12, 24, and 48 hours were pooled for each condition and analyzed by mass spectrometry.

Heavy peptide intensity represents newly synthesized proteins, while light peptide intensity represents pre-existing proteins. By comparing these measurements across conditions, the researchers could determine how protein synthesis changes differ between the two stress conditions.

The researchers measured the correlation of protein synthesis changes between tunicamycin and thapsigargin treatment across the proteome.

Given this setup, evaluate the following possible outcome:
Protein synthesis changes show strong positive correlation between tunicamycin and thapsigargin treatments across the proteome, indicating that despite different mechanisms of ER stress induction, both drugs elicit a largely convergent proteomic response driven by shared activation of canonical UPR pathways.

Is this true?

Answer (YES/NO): YES